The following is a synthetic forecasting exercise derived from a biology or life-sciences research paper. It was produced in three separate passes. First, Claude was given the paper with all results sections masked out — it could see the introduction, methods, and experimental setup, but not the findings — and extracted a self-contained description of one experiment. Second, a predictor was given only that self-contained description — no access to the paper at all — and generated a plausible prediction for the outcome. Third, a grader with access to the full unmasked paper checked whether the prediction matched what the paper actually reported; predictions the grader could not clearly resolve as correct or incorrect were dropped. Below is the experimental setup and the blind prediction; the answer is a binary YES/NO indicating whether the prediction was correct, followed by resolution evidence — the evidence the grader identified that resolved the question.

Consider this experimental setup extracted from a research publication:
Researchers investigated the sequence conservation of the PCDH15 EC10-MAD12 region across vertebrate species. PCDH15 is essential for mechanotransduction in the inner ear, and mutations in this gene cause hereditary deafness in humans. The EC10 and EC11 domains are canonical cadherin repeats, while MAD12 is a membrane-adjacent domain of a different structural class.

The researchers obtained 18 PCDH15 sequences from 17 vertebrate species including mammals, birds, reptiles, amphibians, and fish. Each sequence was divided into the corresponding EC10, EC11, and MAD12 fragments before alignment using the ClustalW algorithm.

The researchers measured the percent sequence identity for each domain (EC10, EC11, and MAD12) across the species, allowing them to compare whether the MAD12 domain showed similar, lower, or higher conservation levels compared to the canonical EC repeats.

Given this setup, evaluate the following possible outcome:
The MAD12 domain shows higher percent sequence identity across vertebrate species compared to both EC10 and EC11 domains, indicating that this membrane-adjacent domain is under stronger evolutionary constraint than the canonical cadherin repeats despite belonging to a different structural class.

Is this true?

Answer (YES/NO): YES